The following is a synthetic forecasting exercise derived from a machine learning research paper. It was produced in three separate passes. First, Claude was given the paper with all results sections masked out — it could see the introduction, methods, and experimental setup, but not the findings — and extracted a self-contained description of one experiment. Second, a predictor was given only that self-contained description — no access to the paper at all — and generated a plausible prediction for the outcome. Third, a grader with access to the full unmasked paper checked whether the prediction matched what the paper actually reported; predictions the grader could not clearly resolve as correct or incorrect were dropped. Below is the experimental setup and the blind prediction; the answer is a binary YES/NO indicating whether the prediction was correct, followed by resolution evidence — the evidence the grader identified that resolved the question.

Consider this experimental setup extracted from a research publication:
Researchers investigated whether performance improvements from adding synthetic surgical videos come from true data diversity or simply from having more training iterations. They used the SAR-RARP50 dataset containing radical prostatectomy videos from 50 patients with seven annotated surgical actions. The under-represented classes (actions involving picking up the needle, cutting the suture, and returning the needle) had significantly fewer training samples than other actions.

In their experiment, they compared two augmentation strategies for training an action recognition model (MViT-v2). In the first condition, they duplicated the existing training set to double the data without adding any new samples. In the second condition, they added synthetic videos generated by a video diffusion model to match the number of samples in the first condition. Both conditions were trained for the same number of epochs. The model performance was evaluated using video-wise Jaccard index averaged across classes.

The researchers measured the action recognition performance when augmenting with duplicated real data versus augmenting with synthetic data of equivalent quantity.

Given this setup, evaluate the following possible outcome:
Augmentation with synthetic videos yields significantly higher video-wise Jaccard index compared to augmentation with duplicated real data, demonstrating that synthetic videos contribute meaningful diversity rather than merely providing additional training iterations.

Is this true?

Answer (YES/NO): YES